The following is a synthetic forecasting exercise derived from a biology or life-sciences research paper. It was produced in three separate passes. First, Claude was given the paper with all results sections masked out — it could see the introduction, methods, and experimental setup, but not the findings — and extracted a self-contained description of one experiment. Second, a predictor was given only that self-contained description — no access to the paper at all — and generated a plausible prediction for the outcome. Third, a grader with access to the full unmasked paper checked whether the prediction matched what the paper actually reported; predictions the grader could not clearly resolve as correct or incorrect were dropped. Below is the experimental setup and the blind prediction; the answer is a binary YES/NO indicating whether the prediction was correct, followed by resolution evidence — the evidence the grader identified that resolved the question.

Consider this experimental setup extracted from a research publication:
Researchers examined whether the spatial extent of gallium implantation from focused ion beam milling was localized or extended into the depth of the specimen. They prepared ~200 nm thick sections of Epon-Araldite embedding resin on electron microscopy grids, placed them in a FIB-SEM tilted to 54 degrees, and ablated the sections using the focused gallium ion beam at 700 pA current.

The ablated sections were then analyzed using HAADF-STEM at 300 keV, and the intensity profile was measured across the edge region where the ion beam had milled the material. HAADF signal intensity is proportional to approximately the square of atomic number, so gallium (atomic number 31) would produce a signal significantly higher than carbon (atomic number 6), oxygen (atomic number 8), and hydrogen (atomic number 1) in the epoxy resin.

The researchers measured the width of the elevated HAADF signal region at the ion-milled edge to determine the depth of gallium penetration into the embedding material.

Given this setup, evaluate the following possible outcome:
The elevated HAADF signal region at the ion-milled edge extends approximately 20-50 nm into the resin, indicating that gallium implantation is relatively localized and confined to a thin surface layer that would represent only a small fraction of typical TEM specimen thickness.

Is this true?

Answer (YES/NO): NO